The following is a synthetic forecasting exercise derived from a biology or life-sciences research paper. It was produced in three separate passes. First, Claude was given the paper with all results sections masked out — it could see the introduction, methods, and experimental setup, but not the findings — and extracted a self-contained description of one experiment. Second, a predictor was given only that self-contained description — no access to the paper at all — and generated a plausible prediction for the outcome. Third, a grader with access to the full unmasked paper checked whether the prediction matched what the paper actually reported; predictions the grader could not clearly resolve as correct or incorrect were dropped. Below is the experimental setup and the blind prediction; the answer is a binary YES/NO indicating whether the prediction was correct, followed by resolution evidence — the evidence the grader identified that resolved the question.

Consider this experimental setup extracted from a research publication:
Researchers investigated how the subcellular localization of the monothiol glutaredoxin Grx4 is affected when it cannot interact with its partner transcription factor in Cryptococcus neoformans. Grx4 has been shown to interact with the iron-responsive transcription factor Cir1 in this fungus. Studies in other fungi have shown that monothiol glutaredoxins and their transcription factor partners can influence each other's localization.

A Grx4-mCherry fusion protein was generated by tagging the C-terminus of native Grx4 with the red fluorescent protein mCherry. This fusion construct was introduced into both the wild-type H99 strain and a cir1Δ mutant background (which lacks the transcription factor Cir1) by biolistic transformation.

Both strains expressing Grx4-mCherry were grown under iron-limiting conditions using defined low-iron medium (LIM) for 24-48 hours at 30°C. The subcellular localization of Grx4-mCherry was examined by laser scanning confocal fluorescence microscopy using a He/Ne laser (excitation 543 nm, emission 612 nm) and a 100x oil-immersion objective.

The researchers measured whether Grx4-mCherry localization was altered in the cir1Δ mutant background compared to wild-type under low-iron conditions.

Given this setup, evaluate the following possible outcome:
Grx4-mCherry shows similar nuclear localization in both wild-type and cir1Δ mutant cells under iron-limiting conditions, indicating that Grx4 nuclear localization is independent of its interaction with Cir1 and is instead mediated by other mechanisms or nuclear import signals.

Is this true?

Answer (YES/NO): NO